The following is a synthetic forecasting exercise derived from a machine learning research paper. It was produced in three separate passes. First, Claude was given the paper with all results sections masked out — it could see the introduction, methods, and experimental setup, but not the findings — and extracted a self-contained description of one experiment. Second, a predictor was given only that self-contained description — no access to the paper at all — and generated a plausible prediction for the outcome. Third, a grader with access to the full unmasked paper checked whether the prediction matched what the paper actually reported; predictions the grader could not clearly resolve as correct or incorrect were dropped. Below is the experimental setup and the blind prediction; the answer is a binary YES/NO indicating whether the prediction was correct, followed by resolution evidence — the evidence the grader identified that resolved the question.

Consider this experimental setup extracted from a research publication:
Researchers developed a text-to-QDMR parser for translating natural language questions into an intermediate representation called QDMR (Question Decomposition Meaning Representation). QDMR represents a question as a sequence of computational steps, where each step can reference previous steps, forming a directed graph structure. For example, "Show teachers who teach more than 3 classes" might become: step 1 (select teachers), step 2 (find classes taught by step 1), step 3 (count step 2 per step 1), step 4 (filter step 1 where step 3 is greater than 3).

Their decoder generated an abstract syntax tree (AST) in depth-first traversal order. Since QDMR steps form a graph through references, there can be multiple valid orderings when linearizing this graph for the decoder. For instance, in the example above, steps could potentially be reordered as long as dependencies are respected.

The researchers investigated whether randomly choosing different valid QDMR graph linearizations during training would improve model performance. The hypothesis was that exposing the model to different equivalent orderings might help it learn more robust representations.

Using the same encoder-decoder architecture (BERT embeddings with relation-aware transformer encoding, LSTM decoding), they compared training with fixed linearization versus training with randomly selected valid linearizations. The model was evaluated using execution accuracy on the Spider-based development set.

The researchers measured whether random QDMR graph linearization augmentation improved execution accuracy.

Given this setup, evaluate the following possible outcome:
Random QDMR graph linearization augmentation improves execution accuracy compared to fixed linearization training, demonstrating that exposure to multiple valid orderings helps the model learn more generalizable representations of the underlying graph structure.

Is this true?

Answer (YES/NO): NO